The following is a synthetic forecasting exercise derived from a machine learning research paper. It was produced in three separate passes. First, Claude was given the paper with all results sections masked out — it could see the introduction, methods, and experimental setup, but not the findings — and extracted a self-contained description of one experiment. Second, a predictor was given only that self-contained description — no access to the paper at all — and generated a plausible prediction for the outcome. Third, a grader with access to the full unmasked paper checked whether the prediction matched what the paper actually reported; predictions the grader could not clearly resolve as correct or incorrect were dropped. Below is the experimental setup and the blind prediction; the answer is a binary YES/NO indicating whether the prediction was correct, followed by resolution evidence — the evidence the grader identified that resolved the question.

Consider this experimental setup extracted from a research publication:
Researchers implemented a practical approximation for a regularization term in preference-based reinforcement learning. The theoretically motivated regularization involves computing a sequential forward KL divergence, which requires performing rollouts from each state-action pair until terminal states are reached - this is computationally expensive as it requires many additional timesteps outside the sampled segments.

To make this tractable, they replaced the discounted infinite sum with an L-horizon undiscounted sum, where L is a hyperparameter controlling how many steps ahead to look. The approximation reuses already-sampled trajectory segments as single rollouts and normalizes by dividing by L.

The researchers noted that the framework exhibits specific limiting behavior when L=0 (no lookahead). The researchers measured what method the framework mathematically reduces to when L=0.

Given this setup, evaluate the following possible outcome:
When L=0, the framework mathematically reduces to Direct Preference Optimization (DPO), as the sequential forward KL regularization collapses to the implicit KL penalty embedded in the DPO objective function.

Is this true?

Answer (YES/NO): NO